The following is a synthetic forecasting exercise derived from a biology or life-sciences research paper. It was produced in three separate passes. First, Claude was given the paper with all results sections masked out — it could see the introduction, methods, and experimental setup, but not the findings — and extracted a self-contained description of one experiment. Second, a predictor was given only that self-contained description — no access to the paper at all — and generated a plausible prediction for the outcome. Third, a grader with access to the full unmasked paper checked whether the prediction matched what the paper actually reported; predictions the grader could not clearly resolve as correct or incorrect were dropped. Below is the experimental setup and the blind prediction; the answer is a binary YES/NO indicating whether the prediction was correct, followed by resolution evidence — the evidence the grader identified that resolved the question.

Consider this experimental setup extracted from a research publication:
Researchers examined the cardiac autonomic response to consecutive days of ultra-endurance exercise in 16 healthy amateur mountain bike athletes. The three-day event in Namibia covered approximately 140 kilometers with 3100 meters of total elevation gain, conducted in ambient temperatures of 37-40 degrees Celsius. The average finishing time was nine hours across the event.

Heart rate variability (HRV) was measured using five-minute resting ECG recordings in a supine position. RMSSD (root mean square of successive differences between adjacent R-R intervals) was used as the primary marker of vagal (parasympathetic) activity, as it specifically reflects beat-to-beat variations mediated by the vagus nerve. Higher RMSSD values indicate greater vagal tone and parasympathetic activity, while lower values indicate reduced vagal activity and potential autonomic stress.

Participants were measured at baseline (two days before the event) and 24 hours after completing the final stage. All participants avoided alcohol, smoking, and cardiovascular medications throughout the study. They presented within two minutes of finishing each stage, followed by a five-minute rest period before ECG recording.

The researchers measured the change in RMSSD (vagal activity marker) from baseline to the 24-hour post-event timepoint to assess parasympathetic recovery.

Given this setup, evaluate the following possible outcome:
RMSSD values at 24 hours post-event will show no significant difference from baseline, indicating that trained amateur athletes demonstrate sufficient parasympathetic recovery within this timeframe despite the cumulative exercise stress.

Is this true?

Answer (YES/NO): YES